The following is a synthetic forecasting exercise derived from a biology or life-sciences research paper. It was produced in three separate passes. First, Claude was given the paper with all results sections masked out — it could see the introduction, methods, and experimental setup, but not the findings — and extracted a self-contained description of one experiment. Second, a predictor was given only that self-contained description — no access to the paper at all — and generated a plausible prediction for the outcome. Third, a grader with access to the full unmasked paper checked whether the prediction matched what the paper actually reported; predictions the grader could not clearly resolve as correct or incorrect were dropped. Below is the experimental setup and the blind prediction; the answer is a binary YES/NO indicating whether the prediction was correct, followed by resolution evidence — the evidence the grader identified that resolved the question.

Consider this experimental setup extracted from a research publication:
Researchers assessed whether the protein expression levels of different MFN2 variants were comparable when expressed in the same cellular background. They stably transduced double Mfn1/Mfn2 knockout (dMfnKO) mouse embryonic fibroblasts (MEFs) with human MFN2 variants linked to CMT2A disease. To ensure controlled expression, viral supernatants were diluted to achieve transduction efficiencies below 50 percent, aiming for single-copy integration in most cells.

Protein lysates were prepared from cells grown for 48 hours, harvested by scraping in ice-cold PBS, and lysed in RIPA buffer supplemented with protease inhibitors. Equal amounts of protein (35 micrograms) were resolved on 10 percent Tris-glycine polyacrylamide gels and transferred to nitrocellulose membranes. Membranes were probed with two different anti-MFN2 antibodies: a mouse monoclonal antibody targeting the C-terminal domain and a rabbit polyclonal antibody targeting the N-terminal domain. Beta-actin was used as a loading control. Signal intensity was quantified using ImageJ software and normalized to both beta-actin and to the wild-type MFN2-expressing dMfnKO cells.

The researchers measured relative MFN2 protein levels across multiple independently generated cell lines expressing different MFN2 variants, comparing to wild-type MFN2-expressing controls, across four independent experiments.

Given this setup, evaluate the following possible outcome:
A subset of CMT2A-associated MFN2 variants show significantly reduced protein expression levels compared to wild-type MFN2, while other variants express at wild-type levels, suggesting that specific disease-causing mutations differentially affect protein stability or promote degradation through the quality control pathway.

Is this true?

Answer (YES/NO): NO